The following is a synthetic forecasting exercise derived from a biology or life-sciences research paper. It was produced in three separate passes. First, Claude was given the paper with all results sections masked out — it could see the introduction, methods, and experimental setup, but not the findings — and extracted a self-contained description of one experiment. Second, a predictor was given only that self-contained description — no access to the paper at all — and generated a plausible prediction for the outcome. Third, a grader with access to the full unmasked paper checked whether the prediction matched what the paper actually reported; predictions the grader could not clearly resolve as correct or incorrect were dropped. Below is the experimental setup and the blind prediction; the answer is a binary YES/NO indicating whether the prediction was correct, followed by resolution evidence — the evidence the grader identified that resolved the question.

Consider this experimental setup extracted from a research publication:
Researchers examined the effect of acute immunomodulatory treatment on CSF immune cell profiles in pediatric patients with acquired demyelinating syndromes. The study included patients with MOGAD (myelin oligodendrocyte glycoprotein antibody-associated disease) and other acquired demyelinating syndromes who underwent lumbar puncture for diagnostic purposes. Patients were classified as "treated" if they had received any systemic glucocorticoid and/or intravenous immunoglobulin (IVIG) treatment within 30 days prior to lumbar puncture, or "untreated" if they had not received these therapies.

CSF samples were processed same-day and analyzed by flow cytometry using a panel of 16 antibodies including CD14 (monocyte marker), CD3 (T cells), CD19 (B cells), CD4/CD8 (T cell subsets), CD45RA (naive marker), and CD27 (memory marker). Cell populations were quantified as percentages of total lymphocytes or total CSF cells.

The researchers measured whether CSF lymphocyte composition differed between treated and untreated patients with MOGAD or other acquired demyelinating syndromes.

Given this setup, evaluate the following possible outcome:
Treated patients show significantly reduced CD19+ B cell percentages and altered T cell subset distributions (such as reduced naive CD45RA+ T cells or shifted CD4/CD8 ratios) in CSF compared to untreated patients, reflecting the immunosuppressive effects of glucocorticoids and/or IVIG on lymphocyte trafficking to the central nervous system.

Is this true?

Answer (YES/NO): NO